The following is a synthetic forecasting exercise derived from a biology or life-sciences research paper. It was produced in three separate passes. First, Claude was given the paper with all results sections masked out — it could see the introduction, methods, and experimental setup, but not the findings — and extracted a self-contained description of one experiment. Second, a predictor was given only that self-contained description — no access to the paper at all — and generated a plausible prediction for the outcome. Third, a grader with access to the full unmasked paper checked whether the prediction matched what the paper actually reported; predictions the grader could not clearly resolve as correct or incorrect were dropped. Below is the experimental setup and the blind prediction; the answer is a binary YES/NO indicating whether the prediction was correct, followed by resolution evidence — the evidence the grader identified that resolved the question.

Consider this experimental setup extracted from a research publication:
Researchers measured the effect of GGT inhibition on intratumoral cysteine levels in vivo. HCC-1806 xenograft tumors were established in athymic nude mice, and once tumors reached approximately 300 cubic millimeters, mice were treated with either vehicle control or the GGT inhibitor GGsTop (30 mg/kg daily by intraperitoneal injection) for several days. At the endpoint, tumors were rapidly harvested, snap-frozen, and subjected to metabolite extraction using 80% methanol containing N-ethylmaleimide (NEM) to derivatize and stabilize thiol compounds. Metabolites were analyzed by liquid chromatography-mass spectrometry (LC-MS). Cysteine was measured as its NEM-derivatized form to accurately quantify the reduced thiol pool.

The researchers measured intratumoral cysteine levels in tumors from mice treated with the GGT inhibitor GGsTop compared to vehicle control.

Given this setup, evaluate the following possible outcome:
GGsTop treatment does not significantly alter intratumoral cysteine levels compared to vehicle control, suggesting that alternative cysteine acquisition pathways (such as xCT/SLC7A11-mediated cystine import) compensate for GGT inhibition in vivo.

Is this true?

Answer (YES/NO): NO